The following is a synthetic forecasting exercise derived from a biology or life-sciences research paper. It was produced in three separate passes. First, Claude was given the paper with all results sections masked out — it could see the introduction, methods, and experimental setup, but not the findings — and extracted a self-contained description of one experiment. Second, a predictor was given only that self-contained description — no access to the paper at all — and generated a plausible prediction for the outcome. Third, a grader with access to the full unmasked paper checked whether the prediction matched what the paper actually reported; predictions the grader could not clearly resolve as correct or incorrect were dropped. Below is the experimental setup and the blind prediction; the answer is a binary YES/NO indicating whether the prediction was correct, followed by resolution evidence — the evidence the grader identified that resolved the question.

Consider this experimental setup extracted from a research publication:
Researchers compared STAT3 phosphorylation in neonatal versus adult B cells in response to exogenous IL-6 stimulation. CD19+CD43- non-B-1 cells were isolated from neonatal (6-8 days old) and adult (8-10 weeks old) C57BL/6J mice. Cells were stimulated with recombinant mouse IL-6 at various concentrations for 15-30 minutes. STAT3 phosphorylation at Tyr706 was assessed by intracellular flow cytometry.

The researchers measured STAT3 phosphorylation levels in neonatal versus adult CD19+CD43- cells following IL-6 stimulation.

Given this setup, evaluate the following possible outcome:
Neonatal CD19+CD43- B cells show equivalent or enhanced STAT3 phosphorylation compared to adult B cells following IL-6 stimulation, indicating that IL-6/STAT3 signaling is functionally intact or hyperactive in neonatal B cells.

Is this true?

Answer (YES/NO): YES